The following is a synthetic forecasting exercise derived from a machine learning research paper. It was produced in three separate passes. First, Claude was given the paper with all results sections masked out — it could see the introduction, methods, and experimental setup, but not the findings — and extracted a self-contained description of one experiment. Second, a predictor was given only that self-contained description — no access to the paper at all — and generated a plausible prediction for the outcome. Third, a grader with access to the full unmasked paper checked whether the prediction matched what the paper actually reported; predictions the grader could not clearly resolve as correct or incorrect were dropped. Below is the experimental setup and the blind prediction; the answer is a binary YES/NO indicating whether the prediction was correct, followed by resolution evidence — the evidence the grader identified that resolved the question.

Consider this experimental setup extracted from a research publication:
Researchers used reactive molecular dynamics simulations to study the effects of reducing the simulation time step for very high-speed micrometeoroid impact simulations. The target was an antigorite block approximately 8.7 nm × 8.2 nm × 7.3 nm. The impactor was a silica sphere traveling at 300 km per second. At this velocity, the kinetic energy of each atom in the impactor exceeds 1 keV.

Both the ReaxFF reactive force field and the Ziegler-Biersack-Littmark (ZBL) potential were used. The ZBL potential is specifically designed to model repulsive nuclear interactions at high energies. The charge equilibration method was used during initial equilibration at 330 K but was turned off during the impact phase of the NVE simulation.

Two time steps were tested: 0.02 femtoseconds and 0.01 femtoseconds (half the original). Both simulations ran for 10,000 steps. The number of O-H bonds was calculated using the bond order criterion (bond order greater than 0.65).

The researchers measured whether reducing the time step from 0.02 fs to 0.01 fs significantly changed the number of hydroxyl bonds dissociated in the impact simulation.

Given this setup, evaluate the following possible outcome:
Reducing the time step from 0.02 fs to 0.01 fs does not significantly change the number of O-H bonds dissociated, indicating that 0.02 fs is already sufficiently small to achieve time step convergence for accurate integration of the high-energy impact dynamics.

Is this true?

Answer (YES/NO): YES